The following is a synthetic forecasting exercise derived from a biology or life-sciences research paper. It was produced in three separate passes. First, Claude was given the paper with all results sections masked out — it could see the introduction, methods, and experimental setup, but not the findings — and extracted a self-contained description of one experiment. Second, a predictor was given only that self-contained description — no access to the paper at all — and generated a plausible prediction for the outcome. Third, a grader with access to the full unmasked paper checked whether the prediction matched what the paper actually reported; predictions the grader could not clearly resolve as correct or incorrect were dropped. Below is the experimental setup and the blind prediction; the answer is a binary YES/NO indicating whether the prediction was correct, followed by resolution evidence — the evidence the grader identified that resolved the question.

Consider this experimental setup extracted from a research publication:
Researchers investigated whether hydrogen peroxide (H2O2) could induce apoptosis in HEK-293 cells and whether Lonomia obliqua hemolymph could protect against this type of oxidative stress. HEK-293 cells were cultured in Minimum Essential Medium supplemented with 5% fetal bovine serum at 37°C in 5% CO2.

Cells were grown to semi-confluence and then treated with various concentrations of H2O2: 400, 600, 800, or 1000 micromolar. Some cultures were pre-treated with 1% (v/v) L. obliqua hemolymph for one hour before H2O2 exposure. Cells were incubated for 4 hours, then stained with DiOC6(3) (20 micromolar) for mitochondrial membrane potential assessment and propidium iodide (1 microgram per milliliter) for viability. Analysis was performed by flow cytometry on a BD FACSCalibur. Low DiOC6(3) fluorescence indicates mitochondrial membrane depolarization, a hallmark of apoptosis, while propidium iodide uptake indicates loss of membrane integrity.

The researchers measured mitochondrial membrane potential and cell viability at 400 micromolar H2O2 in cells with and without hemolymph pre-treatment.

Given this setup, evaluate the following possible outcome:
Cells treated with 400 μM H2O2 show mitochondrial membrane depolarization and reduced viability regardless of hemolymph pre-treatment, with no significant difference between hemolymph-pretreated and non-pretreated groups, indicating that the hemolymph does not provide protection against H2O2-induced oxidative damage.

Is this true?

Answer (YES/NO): NO